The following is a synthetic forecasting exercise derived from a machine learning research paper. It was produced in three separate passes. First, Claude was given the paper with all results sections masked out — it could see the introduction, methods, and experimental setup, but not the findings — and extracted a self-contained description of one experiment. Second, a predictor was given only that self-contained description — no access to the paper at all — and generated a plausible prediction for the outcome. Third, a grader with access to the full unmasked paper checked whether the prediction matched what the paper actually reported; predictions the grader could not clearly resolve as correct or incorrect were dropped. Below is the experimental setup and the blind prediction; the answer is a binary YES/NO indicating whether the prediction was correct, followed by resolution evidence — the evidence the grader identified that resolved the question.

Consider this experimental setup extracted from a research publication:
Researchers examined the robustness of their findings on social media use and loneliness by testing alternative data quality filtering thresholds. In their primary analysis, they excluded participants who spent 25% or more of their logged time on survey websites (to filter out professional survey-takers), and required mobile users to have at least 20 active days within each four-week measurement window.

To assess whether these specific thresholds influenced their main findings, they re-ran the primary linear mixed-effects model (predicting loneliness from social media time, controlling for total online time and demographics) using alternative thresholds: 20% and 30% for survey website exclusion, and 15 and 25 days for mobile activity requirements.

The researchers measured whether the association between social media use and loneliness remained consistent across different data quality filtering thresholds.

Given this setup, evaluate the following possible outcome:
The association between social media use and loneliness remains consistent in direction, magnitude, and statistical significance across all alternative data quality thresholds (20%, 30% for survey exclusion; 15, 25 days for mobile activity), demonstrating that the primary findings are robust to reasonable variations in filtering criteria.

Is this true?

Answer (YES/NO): YES